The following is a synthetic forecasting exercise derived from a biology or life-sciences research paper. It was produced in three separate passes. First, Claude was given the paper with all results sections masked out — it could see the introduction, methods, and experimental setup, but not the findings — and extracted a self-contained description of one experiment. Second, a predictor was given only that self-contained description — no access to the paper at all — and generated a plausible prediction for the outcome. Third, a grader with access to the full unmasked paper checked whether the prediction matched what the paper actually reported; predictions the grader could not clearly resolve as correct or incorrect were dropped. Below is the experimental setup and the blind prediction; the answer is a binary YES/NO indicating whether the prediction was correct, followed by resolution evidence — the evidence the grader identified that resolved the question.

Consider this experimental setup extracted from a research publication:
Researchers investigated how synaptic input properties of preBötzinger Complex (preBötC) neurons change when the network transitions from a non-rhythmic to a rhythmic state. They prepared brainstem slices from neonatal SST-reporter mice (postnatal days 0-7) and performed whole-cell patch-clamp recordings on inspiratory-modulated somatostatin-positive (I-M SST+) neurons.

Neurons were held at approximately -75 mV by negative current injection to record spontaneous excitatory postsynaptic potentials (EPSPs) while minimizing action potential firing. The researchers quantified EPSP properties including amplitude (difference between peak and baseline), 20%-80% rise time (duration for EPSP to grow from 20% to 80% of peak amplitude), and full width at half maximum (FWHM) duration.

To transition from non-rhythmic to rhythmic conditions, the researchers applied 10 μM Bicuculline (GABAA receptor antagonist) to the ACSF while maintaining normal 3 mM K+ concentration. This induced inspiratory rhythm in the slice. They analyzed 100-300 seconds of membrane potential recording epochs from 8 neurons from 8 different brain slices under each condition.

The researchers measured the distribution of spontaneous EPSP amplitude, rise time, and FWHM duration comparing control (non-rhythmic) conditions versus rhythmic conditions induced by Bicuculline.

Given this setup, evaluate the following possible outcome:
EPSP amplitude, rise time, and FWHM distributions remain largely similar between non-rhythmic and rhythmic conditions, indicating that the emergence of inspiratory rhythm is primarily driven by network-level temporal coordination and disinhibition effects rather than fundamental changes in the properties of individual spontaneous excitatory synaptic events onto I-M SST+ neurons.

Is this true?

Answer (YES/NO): NO